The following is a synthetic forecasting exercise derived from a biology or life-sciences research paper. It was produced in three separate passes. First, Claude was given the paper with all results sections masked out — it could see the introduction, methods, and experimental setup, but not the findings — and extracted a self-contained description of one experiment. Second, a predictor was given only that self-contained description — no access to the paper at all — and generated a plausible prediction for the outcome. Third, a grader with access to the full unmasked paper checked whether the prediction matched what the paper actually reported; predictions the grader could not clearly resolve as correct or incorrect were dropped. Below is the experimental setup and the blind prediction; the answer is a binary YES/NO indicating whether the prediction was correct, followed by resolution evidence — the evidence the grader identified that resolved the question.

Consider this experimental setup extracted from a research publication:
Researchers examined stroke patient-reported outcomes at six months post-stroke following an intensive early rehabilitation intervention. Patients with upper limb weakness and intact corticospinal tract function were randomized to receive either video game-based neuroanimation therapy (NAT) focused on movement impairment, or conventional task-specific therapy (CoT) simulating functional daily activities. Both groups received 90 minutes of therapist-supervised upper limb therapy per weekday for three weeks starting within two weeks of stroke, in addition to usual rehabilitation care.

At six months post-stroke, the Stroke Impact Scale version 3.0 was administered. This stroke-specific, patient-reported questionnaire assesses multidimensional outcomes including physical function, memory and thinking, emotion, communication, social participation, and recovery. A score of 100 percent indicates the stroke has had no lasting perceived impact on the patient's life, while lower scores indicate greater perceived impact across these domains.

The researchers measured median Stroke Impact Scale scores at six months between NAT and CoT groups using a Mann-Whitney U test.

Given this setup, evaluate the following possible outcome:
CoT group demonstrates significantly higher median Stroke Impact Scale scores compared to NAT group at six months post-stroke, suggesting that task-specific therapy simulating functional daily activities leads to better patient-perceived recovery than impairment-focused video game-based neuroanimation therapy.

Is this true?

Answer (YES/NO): NO